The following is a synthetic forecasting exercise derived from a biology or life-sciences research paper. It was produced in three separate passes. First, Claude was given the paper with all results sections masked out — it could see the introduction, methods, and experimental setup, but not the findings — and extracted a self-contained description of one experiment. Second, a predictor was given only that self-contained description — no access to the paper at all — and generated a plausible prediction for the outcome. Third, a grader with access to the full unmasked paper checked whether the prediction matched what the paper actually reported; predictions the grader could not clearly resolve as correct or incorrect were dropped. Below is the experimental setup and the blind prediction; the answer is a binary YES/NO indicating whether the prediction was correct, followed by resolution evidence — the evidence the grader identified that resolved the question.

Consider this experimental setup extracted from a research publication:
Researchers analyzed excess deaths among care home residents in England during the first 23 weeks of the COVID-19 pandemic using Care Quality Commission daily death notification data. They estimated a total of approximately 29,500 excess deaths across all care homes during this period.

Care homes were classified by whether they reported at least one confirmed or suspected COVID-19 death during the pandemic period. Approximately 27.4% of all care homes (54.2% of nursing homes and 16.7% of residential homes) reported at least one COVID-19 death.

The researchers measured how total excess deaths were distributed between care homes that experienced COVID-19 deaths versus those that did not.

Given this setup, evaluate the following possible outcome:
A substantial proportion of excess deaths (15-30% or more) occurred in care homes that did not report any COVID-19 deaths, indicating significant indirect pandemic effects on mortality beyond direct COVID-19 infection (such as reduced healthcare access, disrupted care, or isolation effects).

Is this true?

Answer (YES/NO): NO